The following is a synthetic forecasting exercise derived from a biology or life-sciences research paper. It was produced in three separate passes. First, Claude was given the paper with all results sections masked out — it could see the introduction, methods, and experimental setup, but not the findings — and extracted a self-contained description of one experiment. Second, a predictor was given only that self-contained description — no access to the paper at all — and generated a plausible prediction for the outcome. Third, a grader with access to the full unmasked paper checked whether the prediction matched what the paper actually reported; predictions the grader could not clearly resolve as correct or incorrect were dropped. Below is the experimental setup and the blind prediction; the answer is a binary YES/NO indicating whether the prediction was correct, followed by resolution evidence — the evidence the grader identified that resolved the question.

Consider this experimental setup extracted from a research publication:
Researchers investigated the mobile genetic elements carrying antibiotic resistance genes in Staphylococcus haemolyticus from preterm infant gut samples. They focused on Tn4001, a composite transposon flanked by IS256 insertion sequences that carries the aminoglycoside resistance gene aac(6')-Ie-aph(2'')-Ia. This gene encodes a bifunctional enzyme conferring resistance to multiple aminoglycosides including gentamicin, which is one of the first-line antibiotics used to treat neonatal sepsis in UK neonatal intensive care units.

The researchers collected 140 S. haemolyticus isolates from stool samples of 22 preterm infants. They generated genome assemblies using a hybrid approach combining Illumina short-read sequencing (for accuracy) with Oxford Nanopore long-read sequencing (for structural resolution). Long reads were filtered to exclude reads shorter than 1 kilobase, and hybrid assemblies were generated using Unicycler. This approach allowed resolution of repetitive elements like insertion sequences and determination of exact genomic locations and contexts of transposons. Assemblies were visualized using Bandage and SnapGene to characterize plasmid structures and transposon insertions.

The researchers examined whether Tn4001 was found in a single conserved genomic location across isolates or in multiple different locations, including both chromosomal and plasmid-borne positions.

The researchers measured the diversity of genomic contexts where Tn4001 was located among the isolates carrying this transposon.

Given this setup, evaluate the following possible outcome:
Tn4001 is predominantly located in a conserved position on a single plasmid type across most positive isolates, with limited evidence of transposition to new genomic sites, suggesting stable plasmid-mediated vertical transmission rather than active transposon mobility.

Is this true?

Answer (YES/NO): NO